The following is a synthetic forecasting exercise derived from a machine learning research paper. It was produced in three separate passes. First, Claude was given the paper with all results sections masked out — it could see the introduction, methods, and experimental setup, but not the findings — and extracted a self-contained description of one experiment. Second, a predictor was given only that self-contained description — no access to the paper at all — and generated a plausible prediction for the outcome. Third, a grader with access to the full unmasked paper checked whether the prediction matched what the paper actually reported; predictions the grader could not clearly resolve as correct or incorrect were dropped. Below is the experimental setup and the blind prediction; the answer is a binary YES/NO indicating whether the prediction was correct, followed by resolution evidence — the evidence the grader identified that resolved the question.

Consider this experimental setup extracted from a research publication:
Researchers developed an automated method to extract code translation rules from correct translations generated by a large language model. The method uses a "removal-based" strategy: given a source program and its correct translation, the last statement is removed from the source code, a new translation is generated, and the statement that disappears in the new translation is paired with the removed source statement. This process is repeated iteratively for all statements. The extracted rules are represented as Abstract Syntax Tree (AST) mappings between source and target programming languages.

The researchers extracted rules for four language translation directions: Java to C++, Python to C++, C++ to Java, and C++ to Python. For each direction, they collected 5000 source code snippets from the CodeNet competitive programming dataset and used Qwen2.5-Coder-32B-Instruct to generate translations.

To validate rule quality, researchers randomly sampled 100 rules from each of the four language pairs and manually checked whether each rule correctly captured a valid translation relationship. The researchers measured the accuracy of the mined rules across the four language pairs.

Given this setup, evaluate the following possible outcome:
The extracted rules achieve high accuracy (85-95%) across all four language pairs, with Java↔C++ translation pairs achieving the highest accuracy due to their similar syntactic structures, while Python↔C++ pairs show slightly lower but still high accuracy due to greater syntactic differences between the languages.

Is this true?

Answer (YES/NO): NO